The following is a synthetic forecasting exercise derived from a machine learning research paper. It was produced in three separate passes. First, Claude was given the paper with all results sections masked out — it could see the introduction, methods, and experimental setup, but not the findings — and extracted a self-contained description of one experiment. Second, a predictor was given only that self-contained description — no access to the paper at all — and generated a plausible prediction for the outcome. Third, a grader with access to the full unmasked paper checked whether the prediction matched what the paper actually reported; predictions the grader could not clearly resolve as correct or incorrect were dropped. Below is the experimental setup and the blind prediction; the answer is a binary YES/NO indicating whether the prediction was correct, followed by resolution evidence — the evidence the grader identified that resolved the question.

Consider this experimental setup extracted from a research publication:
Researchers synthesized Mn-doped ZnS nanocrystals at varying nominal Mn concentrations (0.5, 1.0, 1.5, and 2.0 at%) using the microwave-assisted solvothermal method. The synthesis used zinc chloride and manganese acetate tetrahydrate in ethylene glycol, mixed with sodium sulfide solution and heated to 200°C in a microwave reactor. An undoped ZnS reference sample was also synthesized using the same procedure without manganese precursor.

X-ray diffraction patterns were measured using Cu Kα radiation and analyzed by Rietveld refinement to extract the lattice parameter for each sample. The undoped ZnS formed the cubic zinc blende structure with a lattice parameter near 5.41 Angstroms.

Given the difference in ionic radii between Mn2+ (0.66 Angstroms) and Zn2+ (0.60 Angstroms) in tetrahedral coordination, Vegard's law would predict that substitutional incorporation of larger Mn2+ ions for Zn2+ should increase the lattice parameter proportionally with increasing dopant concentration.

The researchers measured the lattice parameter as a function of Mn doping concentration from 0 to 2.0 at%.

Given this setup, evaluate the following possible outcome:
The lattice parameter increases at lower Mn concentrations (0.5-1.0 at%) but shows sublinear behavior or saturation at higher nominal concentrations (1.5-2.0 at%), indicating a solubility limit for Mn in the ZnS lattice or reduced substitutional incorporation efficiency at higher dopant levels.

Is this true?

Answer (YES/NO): NO